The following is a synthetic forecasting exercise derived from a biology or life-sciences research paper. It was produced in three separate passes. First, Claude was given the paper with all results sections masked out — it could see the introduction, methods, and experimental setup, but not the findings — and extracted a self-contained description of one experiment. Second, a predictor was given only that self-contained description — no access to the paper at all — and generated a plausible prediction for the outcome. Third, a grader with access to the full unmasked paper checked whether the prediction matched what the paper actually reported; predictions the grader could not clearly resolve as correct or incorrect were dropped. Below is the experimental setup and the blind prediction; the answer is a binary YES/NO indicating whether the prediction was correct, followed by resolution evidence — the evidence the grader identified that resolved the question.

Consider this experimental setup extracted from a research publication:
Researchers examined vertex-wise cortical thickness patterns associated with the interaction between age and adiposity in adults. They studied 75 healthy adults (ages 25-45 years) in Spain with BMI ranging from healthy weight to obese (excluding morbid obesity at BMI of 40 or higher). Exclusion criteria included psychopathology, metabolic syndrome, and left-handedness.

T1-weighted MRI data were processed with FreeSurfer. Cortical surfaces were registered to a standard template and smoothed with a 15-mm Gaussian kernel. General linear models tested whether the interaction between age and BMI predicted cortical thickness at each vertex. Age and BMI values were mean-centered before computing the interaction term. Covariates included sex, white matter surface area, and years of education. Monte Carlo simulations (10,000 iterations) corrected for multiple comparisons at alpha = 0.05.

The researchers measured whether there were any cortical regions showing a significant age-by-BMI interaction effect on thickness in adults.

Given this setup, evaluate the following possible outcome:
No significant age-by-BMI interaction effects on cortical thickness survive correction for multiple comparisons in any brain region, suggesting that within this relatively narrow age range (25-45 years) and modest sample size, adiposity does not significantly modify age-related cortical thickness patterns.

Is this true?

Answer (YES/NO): NO